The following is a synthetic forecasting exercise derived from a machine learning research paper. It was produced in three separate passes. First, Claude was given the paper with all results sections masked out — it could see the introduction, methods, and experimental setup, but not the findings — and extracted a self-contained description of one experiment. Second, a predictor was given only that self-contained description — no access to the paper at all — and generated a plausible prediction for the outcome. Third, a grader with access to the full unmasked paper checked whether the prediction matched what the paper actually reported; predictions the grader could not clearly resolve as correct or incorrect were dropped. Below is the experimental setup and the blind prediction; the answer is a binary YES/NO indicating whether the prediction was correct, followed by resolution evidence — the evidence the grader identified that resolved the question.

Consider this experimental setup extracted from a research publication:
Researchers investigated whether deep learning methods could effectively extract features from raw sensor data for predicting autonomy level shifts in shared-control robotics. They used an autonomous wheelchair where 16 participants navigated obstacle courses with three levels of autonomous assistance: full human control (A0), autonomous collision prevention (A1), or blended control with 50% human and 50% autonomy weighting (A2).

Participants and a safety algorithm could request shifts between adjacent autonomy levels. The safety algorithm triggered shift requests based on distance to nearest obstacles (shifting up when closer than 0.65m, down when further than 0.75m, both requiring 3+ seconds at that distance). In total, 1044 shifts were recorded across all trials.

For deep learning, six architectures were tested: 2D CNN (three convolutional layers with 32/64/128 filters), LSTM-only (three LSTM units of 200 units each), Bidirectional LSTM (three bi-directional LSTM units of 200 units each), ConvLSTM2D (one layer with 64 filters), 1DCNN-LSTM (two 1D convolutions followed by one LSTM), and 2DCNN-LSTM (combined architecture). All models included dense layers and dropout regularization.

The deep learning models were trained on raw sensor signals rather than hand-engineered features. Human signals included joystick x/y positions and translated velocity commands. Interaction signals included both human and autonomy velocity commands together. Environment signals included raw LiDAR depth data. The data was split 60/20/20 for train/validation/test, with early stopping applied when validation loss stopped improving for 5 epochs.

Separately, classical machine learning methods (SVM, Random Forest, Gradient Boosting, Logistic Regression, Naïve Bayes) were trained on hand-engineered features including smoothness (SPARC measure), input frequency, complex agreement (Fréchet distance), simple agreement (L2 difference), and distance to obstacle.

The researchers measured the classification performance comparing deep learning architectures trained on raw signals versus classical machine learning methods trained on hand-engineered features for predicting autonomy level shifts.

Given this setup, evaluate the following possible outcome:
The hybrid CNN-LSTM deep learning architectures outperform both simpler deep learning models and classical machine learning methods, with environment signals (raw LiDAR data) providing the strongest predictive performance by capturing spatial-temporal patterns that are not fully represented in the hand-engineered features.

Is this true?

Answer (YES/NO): NO